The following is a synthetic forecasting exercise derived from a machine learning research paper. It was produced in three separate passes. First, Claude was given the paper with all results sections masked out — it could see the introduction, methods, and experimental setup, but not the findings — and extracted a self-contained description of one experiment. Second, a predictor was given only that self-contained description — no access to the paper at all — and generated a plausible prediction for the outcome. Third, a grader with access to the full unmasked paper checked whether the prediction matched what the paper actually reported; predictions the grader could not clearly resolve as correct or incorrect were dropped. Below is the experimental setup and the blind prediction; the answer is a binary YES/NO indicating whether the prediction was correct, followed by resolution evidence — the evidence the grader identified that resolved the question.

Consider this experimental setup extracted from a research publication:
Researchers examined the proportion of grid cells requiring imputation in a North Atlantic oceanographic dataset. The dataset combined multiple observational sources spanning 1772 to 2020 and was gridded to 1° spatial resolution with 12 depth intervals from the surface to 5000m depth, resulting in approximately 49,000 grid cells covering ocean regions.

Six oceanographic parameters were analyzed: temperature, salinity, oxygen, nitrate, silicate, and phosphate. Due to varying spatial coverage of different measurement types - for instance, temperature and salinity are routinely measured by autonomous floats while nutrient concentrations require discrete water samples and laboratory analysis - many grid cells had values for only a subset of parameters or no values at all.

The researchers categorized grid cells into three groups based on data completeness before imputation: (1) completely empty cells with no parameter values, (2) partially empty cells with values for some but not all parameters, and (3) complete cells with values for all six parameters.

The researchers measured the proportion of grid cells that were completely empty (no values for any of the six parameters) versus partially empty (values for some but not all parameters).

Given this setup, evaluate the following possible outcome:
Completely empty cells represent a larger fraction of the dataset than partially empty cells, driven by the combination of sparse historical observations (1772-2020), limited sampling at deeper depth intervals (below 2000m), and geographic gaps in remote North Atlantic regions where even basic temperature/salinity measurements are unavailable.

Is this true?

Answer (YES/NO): NO